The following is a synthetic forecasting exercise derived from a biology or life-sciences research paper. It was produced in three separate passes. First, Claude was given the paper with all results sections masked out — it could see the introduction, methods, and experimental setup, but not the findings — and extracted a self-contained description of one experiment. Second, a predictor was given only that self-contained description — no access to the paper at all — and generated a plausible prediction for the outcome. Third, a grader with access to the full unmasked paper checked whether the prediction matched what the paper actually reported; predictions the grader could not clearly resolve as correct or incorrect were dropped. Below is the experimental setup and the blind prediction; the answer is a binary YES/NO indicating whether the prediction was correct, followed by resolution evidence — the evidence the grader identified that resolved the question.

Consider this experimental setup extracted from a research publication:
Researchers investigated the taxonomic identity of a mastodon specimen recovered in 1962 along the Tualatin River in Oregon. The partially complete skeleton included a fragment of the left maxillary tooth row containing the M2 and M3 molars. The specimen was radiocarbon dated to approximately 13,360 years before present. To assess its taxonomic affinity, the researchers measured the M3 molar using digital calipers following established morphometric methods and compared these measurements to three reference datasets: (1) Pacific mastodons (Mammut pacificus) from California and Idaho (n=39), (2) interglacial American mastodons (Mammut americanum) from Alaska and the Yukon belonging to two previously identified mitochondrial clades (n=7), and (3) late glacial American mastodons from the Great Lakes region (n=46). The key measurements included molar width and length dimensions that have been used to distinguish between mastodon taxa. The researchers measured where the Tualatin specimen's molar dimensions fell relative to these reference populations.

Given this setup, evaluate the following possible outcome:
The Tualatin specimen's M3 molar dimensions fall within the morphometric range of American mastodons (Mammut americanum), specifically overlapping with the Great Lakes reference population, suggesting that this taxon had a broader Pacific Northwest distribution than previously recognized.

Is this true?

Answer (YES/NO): NO